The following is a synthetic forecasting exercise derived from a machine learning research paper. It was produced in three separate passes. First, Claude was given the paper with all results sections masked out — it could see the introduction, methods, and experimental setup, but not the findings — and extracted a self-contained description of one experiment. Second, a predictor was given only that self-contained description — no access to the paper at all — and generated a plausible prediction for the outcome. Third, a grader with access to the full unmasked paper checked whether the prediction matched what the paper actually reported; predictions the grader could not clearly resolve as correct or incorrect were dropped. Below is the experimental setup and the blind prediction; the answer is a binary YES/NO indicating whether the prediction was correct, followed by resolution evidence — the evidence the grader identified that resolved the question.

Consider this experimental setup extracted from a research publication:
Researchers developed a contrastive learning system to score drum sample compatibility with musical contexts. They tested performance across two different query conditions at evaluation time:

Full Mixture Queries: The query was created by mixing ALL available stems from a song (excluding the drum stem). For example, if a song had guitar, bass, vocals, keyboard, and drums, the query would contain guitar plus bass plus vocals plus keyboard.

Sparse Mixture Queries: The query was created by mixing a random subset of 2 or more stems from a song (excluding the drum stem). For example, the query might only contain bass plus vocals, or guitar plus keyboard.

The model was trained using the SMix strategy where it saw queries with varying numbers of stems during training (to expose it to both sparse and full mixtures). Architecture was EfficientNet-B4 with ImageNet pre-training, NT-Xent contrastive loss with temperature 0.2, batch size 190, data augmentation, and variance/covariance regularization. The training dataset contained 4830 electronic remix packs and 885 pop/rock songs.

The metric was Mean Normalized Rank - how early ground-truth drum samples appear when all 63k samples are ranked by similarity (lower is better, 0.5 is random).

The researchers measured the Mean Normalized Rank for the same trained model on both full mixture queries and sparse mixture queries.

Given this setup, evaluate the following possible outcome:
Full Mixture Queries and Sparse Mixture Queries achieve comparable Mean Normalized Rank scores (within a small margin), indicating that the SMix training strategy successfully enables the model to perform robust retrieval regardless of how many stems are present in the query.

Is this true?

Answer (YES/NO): NO